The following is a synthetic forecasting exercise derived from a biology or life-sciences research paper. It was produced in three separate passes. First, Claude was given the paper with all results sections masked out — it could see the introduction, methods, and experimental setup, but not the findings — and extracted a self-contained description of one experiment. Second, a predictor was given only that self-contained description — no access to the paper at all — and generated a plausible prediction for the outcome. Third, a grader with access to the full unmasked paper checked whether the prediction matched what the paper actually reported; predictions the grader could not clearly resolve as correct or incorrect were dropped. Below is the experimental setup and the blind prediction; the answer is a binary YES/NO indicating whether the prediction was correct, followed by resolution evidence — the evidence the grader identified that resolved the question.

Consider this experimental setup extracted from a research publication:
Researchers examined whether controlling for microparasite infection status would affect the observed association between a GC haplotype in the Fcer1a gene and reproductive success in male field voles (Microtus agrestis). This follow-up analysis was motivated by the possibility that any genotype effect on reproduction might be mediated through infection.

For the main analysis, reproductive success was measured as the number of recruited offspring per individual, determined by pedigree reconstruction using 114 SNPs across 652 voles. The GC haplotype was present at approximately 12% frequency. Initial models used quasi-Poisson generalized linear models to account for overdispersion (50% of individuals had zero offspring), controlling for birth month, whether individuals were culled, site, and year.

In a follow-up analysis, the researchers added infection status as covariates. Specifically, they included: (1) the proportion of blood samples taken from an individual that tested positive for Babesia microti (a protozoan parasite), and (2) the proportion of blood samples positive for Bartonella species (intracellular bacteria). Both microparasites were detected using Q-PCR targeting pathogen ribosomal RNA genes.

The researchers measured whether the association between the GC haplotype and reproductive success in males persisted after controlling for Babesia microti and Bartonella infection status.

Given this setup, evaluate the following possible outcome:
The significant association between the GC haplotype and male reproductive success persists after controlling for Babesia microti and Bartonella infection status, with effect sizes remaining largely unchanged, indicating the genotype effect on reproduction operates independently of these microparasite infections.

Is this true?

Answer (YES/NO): YES